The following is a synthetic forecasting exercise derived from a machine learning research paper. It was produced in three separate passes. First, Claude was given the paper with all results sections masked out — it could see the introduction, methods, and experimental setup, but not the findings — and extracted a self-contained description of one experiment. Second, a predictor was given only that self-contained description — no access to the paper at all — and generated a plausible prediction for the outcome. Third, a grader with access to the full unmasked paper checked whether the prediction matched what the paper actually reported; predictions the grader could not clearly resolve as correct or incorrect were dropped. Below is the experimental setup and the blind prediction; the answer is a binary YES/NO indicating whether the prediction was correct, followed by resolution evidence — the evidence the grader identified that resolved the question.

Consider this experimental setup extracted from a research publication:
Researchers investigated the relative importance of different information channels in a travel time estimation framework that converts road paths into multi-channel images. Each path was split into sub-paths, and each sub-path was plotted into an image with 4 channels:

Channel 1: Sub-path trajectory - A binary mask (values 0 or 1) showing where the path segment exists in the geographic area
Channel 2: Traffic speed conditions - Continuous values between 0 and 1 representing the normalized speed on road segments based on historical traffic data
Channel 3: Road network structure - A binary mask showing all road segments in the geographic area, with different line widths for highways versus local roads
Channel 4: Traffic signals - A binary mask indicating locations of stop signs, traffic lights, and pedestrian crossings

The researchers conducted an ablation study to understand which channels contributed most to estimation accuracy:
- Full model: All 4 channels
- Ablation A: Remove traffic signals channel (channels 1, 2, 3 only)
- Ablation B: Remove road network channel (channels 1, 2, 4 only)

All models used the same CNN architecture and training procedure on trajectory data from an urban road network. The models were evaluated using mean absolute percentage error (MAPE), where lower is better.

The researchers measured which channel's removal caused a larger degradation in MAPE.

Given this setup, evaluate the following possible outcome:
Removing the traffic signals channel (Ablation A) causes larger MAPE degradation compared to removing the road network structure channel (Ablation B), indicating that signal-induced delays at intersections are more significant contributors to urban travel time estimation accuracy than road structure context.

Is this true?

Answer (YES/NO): NO